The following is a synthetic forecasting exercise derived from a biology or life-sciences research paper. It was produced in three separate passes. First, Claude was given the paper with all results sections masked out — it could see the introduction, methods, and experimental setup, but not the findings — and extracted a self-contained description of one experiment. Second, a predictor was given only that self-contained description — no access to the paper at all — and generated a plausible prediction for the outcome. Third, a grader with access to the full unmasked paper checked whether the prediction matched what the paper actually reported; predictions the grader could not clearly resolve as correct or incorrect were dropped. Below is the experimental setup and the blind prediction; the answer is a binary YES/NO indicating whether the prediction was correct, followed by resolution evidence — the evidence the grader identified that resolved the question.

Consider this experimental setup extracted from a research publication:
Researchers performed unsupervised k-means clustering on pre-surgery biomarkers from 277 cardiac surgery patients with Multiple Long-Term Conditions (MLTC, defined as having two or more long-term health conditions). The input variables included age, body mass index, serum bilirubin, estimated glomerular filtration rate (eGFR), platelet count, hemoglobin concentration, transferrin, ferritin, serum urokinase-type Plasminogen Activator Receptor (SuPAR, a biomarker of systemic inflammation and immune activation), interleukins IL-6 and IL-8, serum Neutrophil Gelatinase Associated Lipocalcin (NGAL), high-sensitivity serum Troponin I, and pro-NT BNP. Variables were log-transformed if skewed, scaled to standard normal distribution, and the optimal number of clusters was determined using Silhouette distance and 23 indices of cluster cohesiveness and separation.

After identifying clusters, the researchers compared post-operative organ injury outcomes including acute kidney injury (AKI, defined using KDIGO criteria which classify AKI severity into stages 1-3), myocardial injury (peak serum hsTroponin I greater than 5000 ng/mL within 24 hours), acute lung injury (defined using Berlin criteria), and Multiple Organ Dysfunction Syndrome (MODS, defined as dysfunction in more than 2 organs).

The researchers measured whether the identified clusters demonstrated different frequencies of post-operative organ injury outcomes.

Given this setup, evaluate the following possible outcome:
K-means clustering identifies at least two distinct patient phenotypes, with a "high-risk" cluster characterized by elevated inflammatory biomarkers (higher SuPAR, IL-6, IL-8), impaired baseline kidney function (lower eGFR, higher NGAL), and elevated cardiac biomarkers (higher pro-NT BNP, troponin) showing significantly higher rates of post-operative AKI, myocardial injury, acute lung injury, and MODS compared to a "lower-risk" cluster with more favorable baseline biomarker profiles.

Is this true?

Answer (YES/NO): NO